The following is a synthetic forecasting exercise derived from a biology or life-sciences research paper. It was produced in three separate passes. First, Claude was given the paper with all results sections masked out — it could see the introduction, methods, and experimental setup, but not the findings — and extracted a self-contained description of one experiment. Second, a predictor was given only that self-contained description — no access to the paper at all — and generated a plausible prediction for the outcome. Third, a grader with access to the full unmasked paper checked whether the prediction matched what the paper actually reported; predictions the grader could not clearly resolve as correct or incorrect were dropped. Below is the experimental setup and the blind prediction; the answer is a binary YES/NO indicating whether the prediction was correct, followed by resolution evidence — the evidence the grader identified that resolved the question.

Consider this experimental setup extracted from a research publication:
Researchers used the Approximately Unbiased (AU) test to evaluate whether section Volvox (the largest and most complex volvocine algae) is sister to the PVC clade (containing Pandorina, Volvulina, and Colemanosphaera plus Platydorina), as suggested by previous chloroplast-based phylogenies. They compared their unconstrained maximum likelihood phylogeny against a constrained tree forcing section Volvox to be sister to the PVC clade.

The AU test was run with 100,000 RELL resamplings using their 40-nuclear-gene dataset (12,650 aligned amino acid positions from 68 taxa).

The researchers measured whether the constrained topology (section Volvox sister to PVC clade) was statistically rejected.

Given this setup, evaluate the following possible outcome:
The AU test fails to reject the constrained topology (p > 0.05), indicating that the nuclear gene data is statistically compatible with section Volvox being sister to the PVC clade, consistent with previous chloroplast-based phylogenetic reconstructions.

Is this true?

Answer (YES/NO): NO